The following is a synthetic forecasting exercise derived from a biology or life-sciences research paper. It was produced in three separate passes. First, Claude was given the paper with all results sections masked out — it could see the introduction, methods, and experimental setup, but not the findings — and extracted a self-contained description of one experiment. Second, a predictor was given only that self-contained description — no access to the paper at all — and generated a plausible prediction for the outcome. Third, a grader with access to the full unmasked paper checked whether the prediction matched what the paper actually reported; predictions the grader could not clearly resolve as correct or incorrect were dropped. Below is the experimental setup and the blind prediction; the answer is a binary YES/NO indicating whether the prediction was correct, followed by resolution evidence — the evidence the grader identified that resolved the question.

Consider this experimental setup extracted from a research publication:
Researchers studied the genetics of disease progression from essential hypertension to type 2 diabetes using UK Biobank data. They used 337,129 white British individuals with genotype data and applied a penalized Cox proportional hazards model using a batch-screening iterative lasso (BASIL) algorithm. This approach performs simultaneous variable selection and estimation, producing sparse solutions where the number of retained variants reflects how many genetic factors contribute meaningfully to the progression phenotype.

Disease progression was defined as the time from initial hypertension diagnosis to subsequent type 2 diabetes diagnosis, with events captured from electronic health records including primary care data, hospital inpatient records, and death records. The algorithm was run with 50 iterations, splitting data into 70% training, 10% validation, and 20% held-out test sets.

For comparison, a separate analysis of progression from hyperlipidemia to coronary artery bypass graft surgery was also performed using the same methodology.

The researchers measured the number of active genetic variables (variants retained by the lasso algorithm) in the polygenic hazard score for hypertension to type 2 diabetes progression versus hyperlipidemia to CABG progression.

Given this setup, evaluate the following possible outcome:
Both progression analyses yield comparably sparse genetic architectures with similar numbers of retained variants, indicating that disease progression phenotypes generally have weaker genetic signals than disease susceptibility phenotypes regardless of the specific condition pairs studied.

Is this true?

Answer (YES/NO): NO